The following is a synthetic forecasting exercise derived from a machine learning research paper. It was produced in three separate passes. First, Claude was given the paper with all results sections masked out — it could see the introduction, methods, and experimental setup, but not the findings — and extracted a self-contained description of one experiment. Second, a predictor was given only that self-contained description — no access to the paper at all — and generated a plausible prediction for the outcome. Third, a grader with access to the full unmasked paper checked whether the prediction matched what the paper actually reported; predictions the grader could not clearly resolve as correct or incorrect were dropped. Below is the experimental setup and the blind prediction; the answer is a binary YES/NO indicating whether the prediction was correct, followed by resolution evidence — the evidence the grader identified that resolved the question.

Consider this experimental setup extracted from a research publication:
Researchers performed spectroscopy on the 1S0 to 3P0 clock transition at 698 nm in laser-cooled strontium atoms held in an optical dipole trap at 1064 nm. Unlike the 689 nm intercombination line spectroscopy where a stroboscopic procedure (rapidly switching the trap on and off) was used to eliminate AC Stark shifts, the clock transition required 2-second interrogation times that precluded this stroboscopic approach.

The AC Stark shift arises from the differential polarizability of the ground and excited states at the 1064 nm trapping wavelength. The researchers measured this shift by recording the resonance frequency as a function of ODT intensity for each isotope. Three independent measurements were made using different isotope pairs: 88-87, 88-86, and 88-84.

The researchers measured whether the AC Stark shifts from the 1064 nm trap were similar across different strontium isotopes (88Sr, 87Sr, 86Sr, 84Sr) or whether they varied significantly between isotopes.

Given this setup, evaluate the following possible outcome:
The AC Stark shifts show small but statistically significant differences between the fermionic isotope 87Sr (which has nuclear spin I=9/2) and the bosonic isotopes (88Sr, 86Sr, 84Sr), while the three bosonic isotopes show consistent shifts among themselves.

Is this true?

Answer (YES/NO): NO